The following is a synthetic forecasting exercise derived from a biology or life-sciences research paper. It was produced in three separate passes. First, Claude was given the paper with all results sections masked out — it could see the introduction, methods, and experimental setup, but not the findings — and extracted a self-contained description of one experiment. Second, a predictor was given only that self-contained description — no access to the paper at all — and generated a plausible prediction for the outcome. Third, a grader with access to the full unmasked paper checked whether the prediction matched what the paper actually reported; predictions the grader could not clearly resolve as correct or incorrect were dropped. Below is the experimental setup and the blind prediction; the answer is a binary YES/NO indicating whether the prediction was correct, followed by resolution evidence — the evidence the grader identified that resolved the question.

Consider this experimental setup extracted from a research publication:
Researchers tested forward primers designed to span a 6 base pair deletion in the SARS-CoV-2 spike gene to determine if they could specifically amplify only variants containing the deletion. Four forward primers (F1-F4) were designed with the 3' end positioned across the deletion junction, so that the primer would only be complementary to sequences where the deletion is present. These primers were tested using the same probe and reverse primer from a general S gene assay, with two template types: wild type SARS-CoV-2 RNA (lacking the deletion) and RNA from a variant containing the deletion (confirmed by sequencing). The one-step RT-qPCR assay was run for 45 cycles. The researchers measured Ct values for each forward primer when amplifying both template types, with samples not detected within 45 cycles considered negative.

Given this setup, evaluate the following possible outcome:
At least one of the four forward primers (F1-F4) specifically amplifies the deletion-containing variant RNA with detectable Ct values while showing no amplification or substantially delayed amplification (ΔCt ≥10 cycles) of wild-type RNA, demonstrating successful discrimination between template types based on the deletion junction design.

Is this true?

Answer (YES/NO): YES